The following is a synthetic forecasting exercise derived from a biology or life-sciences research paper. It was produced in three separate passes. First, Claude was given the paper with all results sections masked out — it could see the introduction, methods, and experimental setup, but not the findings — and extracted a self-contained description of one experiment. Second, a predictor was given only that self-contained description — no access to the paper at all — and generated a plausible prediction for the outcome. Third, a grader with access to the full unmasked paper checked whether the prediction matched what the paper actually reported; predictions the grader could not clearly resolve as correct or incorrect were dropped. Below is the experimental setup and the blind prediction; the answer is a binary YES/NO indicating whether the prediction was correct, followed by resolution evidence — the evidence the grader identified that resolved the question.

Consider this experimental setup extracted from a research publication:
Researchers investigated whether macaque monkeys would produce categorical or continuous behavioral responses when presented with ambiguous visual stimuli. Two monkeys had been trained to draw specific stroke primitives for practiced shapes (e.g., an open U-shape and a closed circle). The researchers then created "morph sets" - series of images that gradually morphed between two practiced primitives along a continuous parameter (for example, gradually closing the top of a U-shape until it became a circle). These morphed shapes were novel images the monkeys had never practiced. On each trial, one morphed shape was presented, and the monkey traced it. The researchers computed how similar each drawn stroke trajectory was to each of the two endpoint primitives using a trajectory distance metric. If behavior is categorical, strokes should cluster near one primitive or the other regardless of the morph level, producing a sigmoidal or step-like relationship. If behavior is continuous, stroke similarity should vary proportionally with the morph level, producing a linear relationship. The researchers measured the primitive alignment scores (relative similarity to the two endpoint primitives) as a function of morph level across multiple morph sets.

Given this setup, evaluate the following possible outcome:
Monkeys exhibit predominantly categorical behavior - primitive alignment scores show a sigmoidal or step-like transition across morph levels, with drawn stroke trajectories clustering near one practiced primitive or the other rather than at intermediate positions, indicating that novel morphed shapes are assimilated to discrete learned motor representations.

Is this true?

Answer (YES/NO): YES